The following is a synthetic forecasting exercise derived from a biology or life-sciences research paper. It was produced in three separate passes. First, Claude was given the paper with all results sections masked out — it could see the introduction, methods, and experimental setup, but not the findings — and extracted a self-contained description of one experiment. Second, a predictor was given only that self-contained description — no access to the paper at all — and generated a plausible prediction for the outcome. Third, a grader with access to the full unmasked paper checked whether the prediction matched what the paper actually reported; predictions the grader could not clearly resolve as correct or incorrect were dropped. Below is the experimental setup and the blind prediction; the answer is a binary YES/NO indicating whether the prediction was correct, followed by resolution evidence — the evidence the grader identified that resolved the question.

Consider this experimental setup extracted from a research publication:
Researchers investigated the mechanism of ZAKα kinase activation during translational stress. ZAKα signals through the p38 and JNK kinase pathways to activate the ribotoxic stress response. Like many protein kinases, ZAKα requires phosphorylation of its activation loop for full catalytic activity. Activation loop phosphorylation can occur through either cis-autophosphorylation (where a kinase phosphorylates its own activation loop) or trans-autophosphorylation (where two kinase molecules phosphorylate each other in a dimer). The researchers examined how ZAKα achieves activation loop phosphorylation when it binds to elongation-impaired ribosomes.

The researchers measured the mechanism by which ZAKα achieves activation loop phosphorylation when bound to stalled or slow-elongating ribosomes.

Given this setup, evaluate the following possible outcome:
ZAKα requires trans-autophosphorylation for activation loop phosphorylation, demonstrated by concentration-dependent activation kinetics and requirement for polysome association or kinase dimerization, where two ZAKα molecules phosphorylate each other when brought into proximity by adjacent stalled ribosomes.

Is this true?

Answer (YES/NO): NO